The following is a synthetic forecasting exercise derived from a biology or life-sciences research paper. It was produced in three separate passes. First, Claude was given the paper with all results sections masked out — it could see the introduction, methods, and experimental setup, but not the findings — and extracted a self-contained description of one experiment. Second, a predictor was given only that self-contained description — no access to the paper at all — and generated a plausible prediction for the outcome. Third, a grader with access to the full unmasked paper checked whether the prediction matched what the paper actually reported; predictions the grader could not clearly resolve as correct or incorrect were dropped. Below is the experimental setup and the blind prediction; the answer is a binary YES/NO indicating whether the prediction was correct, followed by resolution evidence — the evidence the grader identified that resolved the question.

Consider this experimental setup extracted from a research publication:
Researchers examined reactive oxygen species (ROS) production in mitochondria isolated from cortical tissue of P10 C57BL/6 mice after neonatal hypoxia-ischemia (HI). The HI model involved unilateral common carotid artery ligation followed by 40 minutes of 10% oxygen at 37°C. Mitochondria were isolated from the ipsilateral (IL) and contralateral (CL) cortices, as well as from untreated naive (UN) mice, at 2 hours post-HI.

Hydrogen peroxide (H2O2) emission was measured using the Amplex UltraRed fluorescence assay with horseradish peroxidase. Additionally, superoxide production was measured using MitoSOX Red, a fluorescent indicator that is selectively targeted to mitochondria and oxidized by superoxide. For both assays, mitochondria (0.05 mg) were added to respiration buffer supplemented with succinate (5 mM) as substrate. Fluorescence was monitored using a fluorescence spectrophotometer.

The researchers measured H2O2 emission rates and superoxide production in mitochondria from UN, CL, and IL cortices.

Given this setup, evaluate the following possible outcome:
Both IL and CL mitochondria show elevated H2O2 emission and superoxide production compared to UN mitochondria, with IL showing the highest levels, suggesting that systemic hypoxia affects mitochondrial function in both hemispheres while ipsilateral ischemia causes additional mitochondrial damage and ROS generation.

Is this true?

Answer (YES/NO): NO